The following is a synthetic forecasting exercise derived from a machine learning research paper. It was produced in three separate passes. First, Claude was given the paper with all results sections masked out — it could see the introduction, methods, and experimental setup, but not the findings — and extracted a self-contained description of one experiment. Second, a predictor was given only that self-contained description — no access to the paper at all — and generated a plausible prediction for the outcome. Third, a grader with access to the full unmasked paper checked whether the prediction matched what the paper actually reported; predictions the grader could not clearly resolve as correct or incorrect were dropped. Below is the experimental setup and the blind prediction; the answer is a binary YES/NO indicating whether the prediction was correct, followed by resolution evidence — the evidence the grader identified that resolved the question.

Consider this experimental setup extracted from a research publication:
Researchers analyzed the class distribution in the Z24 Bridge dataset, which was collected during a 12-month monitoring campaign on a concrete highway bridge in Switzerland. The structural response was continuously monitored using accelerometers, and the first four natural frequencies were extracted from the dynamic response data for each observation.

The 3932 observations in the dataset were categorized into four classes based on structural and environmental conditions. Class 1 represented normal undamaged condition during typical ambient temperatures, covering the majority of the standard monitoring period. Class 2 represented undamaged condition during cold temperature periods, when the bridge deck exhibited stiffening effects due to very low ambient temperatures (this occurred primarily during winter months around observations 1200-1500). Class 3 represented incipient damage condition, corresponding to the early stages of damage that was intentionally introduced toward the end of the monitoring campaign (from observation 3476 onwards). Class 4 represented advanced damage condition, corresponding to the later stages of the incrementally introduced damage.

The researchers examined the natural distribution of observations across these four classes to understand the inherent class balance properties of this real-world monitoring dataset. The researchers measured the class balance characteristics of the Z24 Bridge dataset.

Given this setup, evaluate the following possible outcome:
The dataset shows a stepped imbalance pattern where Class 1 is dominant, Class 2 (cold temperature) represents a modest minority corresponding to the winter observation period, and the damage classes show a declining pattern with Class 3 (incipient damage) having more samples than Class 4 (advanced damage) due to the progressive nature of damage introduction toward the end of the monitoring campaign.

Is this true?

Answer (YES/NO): NO